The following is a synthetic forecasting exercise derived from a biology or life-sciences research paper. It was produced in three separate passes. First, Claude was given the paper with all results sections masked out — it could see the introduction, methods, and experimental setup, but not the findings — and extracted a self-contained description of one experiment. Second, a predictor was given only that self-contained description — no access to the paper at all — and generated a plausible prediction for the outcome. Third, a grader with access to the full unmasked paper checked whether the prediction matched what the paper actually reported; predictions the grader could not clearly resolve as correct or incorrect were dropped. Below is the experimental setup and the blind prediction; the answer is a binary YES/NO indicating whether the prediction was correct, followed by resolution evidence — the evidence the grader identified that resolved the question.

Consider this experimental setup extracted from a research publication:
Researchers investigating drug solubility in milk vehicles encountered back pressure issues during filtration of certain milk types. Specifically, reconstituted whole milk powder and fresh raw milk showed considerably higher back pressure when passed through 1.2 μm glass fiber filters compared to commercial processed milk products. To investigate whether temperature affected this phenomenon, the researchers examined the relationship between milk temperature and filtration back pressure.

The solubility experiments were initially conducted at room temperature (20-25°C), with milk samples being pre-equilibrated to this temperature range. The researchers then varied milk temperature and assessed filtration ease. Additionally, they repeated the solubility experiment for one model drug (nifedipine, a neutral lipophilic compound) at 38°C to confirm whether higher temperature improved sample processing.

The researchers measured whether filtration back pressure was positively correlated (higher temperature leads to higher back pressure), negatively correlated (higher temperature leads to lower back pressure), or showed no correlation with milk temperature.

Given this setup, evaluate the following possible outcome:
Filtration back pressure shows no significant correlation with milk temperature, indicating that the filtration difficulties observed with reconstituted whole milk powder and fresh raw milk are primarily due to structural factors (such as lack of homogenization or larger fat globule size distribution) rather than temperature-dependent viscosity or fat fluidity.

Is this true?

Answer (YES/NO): NO